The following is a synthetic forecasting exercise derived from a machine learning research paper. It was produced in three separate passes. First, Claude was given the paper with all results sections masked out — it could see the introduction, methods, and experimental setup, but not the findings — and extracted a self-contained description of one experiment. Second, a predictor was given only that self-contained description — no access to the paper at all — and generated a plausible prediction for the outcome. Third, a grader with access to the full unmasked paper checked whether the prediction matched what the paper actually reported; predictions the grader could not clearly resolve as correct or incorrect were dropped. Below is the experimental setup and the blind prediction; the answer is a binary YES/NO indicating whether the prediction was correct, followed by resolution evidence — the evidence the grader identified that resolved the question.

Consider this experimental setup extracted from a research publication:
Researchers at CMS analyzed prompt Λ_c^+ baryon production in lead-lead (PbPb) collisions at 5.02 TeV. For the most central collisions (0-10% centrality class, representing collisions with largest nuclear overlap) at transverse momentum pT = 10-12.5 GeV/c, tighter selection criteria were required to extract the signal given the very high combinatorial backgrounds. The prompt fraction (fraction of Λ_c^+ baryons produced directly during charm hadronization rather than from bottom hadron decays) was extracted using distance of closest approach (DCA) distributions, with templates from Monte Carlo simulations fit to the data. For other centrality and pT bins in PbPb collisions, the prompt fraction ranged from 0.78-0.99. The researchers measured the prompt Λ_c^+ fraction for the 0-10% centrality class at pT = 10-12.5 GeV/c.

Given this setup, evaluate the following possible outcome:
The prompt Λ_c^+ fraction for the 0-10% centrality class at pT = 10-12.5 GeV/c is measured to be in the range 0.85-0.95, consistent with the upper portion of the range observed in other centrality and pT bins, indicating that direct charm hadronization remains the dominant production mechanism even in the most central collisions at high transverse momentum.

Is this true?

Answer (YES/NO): NO